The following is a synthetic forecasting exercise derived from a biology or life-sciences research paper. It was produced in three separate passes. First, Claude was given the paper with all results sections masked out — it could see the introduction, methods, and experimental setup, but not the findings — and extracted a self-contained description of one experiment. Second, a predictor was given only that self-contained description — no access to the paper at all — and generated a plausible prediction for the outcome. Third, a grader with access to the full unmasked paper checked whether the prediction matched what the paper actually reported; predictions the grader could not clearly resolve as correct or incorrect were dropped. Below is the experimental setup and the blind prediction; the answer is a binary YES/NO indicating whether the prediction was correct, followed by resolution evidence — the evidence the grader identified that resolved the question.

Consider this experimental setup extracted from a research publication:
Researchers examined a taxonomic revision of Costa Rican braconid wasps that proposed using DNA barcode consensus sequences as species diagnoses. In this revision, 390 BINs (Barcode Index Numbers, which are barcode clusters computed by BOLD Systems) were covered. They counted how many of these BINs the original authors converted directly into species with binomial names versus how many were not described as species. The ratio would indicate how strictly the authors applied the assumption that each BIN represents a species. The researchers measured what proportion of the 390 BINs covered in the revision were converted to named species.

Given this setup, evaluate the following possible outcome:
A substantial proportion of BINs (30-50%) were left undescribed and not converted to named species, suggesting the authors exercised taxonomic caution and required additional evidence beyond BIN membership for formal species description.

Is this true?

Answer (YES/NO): NO